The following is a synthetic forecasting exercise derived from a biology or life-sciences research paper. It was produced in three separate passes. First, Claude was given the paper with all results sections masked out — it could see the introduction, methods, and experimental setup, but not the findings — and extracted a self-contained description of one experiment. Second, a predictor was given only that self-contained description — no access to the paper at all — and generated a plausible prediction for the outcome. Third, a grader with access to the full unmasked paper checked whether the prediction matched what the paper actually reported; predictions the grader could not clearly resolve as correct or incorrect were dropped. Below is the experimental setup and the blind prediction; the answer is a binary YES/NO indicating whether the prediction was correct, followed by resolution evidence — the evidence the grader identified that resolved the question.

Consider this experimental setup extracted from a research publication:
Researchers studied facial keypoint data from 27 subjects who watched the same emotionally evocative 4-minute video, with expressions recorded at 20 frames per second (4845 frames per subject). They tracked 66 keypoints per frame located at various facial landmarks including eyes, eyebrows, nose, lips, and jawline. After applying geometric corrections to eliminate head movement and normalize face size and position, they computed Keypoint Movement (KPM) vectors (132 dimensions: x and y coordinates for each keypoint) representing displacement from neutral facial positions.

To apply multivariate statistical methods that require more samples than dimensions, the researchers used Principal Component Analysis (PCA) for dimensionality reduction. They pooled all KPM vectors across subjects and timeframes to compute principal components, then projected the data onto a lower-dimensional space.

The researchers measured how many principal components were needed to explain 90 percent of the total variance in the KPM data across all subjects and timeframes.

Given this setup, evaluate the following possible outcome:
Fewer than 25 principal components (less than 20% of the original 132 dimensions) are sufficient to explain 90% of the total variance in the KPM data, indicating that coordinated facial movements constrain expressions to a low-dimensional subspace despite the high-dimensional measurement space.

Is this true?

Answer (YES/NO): YES